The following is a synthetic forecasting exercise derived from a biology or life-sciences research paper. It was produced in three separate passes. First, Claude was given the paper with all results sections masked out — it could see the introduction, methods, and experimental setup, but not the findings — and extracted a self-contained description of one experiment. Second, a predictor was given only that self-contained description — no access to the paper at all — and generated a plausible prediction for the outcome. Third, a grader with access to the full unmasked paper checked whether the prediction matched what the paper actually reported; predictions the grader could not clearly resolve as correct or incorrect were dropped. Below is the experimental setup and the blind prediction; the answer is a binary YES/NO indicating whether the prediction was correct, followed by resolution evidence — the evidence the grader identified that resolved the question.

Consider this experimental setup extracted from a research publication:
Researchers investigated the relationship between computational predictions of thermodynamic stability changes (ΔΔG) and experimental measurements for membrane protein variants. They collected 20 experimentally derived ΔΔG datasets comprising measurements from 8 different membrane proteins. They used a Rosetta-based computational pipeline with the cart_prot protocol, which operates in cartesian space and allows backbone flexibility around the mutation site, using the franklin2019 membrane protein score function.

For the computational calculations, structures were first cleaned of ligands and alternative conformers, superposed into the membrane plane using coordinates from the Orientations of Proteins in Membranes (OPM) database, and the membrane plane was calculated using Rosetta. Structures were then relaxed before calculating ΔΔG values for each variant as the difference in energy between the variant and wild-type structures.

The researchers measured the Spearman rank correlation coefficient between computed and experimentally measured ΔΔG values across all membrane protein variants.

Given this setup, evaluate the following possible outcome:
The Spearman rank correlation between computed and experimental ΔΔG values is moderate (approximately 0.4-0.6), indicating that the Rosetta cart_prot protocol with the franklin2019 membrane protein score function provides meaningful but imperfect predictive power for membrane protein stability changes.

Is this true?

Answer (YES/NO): YES